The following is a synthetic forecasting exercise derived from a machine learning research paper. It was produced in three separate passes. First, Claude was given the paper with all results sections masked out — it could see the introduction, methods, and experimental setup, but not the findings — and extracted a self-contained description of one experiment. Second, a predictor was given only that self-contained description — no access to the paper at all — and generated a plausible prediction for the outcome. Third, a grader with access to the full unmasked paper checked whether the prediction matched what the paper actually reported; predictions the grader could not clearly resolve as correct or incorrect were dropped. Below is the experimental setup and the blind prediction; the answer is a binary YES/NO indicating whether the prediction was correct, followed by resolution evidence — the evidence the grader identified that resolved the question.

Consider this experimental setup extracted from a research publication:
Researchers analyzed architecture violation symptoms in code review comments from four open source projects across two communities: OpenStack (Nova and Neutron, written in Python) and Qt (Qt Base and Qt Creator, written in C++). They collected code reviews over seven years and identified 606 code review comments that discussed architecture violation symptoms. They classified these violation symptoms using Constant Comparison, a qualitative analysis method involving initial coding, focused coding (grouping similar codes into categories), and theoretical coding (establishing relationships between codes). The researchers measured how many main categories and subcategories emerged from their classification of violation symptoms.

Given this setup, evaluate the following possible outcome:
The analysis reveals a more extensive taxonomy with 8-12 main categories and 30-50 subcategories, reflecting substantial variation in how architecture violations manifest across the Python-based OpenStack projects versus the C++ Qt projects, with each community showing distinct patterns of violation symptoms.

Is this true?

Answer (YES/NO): NO